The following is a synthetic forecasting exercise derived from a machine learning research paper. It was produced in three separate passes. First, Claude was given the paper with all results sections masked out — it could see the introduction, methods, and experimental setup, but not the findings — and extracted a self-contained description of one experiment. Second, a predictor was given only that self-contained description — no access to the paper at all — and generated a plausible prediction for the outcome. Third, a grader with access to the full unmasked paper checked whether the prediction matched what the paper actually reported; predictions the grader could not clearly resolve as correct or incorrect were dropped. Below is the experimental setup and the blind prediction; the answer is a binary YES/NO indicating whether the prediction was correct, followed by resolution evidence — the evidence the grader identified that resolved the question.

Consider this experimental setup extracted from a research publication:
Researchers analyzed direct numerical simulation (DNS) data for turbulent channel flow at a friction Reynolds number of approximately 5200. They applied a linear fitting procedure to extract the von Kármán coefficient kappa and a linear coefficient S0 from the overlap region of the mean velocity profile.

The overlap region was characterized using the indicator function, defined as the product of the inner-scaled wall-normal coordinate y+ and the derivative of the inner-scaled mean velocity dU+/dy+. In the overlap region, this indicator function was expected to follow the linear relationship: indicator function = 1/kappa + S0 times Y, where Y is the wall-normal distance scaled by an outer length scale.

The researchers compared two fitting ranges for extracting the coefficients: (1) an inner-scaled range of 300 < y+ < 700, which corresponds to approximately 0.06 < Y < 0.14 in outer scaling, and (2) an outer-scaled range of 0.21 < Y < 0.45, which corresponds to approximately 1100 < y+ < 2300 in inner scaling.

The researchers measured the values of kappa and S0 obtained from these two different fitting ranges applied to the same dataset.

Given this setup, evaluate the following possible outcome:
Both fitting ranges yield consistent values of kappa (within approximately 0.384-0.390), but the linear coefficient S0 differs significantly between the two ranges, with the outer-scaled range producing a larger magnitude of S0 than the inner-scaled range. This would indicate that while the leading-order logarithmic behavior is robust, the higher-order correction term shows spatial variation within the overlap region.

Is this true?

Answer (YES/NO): NO